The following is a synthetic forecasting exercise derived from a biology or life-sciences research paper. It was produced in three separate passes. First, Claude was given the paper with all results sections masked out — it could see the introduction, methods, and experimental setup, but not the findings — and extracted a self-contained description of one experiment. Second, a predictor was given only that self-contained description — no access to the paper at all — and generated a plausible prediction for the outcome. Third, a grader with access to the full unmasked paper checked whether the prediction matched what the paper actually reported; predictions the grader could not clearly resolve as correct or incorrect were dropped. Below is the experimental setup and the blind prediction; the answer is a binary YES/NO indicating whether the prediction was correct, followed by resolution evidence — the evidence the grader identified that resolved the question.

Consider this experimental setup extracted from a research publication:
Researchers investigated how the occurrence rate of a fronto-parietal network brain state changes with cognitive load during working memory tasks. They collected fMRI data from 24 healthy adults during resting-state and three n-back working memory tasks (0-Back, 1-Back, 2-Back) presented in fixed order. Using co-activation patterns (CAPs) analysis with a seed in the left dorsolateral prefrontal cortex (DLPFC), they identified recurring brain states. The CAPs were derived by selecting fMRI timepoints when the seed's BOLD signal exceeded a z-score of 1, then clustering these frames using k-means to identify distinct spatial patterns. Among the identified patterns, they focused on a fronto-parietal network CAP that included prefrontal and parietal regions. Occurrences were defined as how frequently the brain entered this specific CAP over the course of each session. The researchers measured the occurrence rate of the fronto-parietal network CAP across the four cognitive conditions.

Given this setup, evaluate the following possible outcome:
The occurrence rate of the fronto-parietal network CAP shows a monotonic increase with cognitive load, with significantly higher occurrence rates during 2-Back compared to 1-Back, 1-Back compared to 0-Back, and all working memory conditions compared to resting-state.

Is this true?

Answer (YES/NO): NO